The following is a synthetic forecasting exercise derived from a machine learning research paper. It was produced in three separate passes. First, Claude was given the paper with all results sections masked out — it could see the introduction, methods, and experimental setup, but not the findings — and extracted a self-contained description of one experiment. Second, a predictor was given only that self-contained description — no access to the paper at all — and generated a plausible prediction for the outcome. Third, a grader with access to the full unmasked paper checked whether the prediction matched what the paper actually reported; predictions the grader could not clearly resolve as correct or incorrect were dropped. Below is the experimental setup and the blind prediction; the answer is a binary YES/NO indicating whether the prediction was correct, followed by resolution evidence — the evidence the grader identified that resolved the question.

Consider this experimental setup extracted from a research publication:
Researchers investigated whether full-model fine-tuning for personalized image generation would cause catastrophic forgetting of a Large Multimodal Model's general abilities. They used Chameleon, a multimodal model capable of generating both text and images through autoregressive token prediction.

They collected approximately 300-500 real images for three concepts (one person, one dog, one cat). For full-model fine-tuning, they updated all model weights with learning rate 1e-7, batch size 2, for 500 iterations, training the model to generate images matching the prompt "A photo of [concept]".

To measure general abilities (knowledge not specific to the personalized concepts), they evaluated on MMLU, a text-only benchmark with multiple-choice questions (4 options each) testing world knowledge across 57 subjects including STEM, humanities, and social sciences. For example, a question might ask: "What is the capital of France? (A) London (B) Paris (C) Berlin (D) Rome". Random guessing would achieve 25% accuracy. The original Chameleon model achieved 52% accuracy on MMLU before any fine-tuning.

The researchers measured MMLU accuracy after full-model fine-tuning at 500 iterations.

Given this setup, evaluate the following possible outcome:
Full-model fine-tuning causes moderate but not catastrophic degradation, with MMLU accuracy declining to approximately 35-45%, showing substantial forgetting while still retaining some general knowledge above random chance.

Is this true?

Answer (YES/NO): NO